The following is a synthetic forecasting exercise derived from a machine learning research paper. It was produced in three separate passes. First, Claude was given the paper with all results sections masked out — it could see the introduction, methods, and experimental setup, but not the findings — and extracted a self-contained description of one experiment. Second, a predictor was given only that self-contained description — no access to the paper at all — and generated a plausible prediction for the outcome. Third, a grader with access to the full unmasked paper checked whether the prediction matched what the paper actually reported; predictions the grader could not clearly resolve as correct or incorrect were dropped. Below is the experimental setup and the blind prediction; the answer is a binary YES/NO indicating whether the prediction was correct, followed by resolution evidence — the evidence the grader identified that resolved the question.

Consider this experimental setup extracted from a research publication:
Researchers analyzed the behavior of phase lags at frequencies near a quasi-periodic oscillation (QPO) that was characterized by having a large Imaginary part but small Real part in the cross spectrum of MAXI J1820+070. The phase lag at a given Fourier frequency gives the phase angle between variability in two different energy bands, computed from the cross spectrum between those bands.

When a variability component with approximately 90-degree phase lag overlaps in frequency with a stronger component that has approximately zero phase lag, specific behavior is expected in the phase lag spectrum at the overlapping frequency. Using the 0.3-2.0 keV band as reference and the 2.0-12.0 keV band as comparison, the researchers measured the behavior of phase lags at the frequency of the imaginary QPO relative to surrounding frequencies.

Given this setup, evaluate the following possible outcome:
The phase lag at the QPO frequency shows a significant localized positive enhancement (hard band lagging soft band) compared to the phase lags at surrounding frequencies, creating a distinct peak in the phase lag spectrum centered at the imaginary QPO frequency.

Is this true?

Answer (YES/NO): YES